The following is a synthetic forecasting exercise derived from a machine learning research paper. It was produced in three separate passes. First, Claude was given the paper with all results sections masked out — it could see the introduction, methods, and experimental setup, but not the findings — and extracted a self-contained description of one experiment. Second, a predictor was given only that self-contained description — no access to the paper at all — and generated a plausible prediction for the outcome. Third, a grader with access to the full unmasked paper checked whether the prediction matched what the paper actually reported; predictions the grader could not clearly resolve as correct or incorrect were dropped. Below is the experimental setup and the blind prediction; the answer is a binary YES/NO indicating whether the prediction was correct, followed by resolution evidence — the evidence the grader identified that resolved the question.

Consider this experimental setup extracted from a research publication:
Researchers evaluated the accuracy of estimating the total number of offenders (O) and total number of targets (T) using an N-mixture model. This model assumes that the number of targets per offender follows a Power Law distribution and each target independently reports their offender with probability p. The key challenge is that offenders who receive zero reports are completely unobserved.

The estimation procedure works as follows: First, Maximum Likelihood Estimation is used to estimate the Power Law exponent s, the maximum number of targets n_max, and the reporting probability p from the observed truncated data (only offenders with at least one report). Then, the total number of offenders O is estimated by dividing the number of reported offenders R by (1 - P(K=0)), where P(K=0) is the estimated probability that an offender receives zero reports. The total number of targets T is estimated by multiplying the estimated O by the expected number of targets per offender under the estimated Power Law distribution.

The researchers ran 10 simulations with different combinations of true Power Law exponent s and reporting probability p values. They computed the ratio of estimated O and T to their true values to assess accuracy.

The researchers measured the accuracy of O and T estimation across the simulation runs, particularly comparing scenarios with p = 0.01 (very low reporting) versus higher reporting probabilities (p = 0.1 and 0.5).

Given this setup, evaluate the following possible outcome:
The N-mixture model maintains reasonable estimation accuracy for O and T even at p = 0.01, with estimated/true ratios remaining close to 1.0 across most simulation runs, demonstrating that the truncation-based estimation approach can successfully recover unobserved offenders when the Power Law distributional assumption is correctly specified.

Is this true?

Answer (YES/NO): NO